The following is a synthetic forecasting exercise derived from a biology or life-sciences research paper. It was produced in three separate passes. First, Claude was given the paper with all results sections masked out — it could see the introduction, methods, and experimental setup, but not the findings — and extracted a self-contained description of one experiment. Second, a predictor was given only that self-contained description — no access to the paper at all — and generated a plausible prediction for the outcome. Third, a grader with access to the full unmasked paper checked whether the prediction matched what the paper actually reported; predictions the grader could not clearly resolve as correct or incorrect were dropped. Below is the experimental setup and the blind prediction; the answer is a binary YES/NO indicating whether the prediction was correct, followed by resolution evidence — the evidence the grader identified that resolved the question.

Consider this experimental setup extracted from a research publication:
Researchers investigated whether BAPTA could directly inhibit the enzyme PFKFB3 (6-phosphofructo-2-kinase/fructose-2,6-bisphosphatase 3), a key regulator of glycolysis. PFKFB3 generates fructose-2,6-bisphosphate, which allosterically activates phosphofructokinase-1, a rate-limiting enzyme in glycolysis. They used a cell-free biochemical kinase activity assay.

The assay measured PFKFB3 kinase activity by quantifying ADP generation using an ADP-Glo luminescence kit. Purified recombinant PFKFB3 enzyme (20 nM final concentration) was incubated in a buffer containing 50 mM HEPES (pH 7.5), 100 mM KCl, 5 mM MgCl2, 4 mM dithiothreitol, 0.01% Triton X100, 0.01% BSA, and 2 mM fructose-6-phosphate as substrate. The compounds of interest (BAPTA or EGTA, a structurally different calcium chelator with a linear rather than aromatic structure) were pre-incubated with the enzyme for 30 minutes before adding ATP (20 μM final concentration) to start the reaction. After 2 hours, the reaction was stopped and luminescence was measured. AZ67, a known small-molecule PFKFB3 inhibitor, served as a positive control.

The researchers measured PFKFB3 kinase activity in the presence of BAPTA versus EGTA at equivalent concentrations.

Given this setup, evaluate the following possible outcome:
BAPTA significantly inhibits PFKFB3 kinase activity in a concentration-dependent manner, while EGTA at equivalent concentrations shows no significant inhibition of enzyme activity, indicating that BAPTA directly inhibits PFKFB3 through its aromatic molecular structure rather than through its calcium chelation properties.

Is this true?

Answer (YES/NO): YES